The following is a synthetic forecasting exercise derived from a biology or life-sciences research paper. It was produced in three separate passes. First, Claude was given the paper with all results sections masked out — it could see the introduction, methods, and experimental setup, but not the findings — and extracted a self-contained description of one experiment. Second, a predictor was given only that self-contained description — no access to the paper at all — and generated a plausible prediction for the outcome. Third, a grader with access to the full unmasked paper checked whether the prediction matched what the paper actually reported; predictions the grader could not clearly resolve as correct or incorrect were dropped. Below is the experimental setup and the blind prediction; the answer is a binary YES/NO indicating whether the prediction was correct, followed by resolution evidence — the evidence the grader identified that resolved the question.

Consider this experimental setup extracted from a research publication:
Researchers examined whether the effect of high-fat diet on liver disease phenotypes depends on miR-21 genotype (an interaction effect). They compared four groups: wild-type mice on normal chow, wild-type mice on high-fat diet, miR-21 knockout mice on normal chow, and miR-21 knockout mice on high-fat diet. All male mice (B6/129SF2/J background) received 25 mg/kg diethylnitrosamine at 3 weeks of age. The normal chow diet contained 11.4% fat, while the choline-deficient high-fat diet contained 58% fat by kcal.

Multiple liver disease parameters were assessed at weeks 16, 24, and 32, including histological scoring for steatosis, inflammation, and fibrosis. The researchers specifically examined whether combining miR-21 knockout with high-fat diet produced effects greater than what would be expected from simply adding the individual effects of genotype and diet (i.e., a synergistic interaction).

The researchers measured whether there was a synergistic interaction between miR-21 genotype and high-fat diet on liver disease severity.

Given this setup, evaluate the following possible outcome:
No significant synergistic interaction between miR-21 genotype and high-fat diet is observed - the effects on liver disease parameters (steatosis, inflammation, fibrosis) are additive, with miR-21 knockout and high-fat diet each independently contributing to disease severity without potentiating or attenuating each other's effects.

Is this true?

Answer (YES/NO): YES